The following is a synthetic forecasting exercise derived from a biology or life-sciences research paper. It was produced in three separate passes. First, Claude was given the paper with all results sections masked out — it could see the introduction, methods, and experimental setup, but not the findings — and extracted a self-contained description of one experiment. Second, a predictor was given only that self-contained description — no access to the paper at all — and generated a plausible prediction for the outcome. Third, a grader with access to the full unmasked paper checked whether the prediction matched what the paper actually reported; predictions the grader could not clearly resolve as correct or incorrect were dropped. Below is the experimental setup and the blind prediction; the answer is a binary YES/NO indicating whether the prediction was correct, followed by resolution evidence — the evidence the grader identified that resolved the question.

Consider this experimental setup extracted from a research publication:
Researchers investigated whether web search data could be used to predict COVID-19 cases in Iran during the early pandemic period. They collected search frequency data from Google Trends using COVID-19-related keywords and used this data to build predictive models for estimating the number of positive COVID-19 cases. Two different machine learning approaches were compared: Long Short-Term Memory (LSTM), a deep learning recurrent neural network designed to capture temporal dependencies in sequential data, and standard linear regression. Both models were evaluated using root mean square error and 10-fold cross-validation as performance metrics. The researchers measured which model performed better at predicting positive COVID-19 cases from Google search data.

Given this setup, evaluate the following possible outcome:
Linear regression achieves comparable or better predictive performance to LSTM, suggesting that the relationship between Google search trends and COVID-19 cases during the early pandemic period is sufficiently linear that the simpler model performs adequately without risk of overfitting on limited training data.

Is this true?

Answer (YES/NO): YES